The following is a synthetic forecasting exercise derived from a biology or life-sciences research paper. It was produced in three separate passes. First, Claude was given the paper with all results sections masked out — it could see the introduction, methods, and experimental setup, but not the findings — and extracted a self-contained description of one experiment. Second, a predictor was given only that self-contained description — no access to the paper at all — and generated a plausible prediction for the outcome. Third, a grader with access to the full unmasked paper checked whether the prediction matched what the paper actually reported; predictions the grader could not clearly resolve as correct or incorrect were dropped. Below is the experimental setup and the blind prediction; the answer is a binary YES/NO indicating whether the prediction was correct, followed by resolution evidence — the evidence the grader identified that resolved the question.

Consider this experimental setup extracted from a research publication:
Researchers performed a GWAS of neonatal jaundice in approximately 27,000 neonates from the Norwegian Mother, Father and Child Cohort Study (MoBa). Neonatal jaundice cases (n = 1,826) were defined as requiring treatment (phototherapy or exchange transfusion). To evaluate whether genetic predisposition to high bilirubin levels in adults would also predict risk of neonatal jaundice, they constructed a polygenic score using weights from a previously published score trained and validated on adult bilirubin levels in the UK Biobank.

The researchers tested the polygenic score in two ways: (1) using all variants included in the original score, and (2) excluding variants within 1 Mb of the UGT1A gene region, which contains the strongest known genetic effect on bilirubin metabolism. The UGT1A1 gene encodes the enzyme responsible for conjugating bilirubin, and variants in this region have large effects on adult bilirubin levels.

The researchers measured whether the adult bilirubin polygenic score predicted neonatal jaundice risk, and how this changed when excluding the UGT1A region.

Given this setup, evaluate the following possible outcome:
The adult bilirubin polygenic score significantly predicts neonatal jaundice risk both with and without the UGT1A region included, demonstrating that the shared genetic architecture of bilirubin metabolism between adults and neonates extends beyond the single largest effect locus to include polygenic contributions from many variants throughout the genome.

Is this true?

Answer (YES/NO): NO